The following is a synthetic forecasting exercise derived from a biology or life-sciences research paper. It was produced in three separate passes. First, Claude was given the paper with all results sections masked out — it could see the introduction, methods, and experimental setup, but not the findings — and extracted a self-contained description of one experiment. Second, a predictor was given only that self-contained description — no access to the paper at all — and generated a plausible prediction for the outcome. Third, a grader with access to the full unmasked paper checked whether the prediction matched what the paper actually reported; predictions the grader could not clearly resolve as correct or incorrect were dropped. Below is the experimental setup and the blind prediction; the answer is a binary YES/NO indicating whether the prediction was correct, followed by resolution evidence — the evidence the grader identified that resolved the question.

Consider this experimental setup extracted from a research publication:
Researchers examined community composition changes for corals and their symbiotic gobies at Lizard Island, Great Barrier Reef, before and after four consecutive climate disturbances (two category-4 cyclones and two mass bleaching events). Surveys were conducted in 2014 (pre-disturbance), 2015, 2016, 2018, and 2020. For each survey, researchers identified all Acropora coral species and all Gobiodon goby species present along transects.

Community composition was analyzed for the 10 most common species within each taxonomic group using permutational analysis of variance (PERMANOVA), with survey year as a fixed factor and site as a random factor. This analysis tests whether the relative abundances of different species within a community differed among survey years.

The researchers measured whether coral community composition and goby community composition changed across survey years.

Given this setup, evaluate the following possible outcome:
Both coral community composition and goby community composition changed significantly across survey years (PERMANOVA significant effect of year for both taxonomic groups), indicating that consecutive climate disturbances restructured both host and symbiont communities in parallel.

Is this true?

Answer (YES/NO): NO